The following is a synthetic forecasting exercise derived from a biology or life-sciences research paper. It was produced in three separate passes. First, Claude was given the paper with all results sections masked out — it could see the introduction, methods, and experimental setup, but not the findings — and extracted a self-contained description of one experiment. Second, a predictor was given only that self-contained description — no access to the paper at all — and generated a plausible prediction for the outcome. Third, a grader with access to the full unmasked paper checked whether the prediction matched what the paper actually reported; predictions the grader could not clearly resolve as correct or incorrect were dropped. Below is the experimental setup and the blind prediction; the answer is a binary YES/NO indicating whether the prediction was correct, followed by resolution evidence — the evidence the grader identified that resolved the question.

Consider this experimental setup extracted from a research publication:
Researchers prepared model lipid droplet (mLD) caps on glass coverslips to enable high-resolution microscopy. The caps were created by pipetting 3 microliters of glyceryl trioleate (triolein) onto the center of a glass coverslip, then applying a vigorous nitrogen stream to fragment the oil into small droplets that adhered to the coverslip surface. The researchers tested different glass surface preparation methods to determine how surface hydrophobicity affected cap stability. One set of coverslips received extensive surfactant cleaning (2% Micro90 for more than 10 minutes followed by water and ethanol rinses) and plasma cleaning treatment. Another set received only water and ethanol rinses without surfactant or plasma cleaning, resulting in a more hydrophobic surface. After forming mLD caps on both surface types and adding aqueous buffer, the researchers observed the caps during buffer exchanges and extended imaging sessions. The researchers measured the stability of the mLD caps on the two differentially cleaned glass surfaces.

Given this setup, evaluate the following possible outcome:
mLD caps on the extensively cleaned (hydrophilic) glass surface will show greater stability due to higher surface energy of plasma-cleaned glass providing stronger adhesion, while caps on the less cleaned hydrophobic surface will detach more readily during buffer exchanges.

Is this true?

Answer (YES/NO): NO